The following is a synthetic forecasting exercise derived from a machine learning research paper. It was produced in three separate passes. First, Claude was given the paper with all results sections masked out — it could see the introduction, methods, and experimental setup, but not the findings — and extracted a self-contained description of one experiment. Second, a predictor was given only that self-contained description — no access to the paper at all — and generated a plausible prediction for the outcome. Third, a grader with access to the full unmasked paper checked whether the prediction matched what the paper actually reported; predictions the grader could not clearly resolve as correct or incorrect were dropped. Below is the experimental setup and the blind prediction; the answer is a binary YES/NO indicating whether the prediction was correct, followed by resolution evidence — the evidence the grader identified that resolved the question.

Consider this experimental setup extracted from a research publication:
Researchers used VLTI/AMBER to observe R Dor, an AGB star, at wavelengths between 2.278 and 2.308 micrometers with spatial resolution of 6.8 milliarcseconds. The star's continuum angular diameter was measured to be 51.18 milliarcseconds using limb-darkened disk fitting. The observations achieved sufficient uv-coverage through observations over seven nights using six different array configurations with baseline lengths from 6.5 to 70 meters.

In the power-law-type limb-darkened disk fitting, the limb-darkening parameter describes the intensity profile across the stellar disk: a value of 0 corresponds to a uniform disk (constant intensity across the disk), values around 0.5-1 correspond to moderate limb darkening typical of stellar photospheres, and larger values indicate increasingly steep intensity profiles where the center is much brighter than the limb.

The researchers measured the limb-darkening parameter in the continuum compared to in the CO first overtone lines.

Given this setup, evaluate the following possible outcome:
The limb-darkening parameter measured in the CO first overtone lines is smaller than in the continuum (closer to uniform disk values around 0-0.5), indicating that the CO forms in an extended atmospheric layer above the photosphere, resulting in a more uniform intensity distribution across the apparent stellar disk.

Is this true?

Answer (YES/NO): NO